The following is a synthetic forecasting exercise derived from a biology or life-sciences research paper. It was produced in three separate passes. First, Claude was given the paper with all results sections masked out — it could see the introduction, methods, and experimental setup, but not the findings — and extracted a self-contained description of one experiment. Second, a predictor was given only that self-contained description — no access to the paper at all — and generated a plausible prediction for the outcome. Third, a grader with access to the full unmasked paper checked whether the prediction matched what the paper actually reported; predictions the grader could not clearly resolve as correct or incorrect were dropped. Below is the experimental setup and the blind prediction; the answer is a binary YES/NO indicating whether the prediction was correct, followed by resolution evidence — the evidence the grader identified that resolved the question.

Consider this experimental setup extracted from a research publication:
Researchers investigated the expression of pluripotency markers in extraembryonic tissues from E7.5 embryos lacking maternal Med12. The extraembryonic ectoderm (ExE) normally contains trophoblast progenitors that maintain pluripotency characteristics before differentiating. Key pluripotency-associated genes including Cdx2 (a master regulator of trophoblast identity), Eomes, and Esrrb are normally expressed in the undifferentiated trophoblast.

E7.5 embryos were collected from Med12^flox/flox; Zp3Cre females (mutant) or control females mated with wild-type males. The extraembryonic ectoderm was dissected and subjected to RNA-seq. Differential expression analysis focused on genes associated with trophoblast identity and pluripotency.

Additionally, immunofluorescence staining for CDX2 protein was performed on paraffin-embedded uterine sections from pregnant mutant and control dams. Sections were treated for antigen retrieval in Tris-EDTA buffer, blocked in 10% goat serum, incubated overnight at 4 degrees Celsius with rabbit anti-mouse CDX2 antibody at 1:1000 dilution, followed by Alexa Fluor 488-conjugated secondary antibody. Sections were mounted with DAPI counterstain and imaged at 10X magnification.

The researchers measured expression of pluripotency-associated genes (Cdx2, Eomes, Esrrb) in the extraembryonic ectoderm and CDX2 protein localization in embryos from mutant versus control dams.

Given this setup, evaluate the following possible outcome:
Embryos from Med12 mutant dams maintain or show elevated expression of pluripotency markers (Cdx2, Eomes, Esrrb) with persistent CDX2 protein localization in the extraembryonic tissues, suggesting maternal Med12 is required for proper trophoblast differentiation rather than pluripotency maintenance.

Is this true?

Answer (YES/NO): NO